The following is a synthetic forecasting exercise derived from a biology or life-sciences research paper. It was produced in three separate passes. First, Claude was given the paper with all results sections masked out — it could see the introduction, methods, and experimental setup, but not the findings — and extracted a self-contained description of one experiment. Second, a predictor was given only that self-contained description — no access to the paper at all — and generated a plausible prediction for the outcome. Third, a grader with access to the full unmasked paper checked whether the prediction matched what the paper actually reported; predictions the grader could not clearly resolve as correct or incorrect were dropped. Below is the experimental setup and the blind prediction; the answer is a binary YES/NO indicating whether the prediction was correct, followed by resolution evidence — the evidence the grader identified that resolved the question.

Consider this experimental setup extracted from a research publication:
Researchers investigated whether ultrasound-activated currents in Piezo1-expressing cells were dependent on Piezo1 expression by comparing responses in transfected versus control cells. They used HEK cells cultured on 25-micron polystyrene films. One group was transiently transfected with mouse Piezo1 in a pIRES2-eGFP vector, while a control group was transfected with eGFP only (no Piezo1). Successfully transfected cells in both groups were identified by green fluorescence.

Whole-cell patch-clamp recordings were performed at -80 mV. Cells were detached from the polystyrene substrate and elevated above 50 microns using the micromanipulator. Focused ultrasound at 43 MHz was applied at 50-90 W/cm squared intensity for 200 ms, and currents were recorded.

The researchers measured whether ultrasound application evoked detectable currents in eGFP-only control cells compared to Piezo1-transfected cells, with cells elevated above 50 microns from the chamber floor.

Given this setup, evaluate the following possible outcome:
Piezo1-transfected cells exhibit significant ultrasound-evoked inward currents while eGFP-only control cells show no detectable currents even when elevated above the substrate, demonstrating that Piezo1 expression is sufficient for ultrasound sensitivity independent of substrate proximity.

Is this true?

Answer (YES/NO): NO